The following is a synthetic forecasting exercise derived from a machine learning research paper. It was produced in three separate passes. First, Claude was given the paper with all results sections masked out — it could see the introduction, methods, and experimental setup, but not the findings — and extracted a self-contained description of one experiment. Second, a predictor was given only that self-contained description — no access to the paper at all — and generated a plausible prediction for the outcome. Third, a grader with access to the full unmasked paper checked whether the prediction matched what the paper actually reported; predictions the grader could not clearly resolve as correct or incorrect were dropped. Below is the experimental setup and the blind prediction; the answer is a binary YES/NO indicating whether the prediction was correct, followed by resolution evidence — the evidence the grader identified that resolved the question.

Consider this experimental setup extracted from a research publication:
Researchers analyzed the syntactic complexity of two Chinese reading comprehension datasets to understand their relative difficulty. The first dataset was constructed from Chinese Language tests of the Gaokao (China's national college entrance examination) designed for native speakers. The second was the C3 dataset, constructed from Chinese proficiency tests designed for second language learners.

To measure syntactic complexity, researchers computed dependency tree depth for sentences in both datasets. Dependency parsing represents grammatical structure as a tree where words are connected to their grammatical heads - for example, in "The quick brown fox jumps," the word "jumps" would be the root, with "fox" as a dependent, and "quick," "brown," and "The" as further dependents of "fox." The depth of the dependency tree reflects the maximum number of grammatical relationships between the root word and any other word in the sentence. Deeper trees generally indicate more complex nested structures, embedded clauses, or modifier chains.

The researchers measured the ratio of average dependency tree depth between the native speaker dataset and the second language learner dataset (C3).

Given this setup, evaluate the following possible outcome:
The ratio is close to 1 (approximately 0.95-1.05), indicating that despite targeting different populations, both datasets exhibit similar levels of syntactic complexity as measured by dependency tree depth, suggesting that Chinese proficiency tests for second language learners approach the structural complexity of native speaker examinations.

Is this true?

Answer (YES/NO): NO